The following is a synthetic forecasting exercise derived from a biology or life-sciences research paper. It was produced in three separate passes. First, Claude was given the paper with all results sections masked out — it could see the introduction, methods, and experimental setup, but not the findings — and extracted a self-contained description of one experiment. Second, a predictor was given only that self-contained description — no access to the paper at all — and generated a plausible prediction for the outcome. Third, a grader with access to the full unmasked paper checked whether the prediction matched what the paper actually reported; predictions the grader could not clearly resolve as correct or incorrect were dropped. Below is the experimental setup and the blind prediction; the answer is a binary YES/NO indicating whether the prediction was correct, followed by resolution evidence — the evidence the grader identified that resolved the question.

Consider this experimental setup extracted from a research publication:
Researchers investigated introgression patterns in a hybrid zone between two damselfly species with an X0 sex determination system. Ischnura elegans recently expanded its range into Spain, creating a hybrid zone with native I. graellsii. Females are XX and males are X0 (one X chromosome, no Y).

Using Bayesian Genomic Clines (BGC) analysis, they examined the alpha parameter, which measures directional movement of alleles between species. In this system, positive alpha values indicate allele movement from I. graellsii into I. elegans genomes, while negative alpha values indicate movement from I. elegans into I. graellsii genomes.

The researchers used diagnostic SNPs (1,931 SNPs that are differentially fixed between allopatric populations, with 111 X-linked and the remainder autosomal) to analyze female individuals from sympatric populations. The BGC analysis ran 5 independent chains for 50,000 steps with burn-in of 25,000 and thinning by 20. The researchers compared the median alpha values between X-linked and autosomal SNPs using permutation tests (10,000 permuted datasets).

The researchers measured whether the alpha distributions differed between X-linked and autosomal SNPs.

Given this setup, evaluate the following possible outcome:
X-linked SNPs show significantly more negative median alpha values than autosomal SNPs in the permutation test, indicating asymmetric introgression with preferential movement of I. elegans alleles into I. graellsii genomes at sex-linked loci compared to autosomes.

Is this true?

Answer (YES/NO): NO